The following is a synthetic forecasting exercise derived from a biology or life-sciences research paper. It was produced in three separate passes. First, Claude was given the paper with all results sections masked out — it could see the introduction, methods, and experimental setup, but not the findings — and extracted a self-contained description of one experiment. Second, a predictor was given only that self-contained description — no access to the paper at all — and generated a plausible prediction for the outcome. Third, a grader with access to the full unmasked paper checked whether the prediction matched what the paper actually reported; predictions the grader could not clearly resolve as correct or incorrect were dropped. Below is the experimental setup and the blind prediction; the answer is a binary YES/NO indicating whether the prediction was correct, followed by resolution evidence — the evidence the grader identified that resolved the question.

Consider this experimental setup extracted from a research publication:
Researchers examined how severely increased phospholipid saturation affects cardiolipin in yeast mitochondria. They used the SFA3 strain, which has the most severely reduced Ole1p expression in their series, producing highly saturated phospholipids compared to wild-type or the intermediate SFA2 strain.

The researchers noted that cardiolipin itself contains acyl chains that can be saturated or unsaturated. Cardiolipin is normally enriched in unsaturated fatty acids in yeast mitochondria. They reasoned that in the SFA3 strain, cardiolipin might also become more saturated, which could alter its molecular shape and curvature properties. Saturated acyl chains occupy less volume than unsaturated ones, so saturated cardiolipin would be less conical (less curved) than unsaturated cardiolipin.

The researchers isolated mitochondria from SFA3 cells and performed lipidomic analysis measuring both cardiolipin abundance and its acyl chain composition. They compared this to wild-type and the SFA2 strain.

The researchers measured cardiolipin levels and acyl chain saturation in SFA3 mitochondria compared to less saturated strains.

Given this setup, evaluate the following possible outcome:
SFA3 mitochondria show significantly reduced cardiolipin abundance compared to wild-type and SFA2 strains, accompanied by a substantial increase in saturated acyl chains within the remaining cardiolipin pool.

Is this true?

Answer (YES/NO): YES